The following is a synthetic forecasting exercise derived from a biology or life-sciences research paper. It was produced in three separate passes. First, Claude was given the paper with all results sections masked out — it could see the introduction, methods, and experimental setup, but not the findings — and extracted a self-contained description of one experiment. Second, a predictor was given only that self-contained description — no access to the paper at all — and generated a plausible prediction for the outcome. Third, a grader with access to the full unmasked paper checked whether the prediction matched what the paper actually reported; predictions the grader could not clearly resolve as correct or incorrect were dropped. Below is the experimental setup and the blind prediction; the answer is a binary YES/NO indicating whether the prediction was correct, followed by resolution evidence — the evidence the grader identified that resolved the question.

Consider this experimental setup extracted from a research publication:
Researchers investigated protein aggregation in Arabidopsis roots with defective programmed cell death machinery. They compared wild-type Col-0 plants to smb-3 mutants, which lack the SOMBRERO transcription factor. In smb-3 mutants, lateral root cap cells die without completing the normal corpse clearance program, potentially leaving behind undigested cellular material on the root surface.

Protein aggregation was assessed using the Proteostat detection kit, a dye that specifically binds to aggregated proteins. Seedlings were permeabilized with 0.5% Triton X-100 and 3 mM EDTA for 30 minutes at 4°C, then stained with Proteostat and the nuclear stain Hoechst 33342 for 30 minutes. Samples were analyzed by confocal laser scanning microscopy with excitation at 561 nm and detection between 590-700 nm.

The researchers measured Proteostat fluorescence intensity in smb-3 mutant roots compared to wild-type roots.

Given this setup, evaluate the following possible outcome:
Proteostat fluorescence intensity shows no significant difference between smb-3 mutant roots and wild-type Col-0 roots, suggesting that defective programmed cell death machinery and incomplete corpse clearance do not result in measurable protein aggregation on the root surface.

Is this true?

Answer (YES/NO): NO